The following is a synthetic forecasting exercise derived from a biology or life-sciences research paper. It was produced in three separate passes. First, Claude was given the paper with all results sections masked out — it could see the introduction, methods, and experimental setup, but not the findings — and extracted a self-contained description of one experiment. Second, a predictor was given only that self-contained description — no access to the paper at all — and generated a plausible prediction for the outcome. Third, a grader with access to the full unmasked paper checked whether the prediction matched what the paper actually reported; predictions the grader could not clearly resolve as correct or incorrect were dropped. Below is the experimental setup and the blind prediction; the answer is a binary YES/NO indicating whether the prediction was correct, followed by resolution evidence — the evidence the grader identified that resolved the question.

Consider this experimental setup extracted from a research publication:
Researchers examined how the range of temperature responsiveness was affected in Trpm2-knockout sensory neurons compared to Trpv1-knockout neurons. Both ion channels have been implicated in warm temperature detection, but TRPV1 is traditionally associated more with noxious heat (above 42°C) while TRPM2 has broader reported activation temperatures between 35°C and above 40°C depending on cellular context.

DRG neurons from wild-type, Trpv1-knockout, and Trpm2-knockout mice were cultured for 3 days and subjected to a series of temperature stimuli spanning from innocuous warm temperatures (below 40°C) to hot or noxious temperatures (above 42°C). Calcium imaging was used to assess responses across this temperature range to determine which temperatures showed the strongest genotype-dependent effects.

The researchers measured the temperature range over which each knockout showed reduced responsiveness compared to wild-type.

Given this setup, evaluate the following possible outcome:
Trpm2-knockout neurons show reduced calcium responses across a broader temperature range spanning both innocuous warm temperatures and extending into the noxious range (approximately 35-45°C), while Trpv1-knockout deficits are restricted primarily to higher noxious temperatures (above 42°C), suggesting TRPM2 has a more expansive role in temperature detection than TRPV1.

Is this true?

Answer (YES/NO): NO